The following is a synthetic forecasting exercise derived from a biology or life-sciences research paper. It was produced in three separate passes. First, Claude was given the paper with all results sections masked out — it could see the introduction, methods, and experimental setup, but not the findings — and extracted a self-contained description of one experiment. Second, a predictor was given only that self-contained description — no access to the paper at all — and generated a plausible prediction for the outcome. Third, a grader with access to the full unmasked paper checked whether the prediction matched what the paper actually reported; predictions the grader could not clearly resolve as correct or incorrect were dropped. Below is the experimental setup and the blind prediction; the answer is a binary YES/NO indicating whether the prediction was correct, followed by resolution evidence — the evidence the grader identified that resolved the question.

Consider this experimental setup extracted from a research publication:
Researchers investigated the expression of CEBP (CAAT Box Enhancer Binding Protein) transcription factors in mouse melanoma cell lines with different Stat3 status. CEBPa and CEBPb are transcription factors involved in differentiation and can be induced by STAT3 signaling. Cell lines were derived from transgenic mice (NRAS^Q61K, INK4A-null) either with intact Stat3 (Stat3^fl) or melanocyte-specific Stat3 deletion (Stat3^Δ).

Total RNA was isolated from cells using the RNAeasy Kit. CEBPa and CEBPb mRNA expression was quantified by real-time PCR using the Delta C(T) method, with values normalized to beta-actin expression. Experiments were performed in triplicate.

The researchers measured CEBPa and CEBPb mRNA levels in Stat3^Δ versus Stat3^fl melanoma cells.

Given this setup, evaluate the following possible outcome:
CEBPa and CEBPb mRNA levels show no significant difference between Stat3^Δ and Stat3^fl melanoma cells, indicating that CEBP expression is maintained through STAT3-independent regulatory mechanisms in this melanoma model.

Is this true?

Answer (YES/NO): NO